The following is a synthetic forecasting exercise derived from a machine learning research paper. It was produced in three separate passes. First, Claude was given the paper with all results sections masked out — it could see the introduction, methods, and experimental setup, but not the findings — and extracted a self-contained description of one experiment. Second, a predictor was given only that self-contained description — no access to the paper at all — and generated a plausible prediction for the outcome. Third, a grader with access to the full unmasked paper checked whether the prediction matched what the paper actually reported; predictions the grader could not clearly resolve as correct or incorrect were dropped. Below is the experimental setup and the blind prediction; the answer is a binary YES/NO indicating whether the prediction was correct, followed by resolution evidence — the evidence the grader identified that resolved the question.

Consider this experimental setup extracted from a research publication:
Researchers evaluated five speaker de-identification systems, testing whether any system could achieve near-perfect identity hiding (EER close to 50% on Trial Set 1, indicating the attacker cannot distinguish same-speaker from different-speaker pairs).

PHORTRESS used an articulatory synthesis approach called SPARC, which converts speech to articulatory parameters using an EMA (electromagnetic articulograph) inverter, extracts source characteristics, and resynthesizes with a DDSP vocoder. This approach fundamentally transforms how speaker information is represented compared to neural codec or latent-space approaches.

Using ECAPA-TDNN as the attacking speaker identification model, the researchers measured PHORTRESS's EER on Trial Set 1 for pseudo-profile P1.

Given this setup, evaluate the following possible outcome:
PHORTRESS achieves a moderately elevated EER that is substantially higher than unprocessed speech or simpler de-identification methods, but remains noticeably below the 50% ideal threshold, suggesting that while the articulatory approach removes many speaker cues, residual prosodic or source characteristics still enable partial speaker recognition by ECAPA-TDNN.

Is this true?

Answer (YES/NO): NO